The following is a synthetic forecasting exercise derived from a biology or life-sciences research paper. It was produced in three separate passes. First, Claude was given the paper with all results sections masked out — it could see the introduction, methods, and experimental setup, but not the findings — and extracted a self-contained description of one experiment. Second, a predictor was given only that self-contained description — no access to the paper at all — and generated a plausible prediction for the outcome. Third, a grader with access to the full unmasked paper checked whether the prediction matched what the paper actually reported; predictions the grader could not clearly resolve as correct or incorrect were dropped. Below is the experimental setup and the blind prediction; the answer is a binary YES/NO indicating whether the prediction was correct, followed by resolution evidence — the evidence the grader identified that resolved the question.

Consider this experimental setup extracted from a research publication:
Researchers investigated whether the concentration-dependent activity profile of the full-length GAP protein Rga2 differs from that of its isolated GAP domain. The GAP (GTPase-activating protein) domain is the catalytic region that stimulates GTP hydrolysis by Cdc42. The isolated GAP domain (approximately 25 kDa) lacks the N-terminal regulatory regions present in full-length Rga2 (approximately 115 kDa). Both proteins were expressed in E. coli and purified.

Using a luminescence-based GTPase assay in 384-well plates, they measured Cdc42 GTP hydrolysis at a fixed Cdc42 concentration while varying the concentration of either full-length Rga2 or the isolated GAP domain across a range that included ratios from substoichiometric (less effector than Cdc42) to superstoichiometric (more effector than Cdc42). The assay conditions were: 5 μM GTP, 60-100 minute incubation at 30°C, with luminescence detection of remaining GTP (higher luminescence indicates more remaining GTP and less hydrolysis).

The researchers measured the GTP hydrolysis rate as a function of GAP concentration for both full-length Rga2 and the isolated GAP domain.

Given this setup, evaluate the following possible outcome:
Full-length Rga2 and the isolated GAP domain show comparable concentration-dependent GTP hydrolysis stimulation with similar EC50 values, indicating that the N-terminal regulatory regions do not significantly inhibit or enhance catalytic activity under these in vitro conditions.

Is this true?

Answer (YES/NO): NO